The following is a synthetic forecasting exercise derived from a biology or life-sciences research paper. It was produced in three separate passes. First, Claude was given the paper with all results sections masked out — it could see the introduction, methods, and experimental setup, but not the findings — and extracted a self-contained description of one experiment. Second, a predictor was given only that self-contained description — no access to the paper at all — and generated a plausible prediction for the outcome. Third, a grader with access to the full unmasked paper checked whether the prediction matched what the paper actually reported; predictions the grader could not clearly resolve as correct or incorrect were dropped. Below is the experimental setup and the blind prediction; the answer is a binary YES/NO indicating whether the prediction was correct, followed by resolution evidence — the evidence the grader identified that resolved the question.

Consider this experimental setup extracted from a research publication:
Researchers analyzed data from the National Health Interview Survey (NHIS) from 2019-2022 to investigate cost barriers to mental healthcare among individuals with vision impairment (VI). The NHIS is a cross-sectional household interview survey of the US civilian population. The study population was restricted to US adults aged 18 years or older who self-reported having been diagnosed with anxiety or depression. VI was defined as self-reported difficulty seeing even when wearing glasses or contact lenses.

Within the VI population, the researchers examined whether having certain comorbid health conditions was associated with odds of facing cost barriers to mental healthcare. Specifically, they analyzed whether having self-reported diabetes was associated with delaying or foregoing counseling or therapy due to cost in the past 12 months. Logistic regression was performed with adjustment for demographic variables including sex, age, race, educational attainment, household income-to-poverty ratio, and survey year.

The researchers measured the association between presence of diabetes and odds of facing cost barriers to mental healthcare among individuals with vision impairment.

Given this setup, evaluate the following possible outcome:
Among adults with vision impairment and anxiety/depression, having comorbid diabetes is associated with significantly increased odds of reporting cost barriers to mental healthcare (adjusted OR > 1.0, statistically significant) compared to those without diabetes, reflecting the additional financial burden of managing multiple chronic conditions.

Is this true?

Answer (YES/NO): NO